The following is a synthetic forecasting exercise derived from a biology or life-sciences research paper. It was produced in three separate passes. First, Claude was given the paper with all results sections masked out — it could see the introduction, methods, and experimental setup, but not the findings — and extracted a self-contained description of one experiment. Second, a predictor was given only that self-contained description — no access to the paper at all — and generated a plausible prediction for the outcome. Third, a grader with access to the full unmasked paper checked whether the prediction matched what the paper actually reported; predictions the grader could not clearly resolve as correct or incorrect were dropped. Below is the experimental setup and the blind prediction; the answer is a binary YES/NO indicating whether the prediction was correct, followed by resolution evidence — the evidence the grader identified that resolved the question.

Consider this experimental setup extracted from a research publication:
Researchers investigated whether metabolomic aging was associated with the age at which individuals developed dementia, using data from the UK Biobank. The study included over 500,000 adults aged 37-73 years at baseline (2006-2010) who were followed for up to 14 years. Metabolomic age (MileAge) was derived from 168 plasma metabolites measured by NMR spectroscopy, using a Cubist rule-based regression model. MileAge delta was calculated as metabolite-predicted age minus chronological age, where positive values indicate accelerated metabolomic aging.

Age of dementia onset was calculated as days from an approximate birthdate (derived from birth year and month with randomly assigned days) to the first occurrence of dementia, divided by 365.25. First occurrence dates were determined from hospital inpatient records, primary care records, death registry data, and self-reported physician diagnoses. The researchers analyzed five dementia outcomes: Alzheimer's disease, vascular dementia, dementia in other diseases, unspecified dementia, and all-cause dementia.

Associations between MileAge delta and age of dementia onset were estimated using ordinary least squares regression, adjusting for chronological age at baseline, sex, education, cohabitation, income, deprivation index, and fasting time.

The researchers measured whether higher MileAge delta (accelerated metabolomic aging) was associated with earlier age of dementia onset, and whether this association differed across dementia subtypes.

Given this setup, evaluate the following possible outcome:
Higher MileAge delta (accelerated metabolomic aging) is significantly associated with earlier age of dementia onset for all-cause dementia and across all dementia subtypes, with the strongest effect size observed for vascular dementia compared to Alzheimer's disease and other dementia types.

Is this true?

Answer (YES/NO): NO